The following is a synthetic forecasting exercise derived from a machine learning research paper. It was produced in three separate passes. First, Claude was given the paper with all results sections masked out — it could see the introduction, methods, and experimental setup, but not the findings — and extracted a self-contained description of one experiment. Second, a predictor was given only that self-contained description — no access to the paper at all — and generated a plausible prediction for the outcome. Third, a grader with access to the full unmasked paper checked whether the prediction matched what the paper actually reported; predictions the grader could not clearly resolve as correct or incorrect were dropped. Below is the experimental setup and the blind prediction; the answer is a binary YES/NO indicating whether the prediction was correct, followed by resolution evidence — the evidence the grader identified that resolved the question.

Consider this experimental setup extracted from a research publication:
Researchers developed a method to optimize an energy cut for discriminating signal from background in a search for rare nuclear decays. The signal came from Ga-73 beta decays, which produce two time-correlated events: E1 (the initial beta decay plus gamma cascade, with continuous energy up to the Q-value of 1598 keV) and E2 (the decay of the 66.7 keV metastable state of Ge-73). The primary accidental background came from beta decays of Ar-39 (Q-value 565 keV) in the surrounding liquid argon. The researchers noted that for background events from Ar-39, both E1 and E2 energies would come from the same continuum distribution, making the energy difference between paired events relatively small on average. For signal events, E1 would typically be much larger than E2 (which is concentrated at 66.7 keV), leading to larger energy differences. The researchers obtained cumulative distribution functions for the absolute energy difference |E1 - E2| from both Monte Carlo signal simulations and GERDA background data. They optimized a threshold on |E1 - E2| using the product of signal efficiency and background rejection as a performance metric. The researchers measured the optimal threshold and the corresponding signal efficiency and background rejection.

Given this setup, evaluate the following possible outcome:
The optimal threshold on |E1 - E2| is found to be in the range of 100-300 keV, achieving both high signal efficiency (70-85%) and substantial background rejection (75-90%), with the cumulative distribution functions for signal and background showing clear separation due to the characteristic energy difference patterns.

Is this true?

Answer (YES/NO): NO